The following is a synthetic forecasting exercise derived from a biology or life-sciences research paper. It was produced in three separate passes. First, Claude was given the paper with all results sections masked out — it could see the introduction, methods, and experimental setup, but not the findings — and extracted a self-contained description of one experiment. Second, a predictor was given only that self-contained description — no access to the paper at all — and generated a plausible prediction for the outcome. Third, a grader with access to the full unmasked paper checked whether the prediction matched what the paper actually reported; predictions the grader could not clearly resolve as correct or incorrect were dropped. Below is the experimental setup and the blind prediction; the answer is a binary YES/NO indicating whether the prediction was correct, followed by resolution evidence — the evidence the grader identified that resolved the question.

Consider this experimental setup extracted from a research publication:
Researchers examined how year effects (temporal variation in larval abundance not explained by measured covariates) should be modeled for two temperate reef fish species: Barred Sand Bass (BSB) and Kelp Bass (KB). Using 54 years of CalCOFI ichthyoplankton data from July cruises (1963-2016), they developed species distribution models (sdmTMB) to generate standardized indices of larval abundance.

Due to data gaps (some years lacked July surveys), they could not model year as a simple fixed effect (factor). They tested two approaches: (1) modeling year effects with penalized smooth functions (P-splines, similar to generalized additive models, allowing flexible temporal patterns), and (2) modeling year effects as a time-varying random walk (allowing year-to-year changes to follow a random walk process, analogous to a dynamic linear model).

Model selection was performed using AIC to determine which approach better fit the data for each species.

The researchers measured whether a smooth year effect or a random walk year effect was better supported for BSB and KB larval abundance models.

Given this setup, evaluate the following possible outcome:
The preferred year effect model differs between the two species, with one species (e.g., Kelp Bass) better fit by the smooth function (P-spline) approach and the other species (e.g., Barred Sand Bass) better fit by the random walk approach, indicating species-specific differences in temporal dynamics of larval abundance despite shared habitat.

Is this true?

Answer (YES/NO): YES